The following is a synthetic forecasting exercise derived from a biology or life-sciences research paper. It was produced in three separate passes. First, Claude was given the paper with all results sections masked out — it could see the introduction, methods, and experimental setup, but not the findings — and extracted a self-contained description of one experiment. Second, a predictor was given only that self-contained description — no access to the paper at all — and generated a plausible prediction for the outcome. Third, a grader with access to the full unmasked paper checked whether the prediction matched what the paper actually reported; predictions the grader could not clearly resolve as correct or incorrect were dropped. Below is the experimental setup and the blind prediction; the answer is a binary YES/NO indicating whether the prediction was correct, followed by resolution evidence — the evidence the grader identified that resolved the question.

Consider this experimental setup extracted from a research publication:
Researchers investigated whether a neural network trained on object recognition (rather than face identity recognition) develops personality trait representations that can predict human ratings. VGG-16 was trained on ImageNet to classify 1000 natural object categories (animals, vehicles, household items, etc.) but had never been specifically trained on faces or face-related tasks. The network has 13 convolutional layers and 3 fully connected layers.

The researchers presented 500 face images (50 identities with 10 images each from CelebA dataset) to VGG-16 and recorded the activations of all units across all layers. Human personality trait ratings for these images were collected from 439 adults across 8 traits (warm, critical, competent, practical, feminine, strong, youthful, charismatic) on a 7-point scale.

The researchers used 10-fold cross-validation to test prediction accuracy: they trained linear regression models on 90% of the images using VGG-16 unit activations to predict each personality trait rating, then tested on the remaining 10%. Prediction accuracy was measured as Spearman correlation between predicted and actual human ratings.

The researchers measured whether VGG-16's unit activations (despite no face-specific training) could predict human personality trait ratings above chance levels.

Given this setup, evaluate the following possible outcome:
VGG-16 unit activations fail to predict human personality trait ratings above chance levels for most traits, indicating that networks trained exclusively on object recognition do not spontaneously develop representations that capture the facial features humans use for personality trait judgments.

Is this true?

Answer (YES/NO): NO